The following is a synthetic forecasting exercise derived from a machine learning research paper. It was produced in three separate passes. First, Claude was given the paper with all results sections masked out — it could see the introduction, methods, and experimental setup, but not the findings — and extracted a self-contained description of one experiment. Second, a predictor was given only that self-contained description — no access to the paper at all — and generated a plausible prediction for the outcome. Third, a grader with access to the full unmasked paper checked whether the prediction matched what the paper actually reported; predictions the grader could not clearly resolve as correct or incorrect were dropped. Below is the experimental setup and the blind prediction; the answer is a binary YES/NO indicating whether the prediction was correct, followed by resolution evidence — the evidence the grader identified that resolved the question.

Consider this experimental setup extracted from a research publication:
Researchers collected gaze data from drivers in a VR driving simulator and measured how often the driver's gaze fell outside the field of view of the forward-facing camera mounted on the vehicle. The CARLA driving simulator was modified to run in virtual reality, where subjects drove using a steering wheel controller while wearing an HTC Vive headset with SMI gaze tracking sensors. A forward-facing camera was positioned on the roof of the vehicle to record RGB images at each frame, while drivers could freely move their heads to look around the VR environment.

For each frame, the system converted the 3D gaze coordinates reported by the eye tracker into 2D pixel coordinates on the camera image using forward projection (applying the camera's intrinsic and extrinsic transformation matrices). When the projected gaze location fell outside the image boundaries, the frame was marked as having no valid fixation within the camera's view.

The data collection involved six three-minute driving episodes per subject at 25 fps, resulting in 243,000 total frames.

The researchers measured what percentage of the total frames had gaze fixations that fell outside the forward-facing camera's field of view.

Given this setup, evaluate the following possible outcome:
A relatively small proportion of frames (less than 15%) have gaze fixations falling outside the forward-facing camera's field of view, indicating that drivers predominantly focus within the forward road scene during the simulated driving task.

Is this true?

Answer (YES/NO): YES